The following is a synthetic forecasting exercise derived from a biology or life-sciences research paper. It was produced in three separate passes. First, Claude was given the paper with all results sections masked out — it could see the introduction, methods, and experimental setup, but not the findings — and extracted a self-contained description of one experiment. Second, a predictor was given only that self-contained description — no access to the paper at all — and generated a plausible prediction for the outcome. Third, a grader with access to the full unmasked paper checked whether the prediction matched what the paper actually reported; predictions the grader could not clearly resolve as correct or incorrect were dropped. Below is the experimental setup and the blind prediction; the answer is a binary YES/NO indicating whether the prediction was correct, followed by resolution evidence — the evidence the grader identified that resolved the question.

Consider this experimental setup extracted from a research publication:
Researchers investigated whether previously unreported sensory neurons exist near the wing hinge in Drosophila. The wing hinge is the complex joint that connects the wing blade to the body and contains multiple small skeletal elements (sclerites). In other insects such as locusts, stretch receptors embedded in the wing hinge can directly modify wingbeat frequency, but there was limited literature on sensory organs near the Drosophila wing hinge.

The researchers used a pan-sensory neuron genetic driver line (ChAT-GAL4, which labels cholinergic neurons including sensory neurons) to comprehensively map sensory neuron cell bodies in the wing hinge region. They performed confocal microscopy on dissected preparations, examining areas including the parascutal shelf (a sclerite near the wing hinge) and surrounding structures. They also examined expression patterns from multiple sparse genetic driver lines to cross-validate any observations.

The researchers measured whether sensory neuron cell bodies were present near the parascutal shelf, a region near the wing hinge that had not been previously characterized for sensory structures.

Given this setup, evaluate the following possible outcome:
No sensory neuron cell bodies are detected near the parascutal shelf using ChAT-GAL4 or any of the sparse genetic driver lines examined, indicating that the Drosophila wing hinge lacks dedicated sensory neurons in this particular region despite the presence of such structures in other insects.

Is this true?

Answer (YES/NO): NO